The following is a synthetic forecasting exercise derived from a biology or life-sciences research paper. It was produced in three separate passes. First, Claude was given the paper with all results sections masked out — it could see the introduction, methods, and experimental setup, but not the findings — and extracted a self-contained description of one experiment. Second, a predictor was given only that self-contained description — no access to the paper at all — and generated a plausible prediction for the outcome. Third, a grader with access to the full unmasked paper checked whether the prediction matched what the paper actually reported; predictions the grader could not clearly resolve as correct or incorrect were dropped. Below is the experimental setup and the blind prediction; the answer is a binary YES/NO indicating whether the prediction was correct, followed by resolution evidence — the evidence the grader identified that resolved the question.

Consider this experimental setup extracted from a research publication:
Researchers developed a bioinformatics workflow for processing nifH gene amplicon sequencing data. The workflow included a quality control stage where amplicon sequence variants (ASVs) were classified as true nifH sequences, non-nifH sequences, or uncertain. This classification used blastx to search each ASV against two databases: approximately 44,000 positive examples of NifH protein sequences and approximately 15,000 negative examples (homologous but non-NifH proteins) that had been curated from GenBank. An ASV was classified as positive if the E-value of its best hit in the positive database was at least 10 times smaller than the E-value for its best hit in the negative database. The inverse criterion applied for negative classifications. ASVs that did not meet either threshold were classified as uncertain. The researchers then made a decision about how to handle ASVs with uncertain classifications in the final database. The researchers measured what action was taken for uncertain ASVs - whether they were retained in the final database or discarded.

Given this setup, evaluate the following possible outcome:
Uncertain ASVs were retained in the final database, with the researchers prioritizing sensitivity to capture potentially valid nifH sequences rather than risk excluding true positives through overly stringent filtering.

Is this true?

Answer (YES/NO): YES